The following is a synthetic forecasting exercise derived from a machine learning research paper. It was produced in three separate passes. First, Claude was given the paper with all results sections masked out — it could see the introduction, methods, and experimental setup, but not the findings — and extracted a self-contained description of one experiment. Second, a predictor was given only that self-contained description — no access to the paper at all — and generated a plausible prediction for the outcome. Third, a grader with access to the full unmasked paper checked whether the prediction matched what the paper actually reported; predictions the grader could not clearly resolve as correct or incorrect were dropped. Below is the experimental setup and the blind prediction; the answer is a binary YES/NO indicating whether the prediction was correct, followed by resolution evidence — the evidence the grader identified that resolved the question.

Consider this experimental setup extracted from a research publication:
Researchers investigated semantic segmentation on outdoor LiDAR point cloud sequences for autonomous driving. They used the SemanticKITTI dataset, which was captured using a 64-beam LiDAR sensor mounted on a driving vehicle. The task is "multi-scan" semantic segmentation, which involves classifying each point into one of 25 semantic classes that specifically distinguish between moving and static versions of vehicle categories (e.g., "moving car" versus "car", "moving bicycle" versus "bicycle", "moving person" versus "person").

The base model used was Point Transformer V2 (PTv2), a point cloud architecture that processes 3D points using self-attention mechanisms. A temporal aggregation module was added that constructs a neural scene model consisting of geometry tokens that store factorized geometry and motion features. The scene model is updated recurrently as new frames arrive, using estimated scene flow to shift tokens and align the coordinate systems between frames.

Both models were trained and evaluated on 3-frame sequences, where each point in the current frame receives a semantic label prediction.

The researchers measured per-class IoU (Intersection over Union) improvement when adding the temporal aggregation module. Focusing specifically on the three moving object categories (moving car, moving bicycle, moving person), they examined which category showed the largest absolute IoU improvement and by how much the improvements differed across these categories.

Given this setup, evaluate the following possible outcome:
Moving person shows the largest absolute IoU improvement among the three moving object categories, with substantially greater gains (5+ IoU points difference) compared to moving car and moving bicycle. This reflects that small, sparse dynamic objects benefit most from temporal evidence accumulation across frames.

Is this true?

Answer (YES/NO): NO